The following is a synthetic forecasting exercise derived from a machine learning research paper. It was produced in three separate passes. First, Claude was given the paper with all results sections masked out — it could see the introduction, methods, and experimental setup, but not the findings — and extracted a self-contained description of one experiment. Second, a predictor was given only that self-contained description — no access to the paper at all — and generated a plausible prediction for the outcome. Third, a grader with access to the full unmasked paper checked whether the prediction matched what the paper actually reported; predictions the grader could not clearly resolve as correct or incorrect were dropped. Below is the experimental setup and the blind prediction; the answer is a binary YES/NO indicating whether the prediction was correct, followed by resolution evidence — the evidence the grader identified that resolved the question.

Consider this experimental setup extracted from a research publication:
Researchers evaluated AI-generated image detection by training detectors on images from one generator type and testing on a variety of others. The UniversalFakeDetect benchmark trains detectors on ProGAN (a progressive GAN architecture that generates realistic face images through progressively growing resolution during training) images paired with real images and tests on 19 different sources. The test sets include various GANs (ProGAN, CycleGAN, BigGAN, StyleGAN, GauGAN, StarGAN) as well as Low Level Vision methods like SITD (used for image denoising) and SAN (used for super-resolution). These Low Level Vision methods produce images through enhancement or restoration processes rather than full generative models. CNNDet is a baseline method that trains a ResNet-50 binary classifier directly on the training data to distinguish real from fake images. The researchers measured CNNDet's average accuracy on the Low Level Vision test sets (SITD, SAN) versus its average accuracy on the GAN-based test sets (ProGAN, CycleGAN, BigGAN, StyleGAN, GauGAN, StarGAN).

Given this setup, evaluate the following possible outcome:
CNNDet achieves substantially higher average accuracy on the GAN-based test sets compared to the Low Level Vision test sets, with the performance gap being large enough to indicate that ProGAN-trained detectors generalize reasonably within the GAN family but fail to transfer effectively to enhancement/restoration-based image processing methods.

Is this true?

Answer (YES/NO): YES